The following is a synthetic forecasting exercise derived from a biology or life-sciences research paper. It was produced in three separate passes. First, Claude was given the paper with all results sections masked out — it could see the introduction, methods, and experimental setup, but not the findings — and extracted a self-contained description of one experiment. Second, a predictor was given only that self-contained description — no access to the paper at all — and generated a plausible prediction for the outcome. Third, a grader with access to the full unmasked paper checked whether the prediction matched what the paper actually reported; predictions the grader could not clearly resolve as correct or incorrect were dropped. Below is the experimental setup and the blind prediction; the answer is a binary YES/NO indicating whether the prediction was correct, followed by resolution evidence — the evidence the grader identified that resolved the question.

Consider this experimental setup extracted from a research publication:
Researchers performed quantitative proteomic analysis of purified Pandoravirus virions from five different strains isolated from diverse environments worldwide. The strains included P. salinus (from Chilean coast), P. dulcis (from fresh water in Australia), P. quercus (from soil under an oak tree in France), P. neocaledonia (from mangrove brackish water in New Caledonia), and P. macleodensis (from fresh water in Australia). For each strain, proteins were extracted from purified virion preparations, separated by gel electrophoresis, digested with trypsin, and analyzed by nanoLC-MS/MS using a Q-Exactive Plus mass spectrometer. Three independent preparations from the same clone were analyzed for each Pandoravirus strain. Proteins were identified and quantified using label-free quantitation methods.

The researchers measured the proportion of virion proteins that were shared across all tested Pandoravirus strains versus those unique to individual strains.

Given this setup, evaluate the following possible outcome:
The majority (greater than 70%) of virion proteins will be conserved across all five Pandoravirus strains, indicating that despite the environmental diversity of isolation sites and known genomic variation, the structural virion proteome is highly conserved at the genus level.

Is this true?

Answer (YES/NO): NO